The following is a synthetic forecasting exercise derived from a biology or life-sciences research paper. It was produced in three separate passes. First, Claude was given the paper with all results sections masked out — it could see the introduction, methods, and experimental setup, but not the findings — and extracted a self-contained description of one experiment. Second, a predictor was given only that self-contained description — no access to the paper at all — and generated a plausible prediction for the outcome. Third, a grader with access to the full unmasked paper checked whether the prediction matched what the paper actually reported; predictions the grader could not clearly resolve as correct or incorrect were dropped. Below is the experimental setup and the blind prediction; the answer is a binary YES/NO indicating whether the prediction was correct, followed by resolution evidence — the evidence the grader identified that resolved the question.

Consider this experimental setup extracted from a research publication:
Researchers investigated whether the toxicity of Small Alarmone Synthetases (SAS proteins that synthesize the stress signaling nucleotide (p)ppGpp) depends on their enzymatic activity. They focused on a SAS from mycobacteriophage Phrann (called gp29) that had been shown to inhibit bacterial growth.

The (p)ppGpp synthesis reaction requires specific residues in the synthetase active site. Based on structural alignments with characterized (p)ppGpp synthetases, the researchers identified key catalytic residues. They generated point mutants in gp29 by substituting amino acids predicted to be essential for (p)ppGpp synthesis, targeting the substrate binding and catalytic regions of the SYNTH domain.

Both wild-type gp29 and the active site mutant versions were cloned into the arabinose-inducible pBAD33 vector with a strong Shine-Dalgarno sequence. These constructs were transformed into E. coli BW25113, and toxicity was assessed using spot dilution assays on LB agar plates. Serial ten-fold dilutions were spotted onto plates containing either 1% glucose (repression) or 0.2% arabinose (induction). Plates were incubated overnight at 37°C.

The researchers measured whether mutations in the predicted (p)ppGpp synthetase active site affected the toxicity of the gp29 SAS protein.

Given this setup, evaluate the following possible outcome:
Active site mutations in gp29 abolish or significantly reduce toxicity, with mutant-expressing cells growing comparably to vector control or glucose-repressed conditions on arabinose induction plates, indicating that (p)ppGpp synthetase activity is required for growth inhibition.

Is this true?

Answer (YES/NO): YES